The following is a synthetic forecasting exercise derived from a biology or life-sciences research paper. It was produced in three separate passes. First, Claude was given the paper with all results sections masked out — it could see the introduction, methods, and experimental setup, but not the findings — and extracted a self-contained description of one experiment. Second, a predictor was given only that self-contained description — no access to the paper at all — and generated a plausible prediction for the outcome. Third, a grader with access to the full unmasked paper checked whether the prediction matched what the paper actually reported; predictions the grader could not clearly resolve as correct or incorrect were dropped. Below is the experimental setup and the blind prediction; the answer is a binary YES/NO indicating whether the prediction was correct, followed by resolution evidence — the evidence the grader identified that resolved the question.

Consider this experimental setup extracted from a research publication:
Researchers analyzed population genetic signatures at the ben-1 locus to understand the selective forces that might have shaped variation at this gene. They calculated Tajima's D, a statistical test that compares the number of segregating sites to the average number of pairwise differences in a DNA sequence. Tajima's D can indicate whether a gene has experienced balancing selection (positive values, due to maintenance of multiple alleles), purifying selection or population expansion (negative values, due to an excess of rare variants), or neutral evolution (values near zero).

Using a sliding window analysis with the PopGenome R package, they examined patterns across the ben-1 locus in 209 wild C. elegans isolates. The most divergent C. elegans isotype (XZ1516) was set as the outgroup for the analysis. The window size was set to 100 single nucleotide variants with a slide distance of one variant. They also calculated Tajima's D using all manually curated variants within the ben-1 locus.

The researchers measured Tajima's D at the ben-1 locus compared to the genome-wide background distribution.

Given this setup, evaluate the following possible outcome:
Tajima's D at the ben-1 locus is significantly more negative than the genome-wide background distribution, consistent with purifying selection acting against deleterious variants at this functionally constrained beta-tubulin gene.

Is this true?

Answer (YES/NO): NO